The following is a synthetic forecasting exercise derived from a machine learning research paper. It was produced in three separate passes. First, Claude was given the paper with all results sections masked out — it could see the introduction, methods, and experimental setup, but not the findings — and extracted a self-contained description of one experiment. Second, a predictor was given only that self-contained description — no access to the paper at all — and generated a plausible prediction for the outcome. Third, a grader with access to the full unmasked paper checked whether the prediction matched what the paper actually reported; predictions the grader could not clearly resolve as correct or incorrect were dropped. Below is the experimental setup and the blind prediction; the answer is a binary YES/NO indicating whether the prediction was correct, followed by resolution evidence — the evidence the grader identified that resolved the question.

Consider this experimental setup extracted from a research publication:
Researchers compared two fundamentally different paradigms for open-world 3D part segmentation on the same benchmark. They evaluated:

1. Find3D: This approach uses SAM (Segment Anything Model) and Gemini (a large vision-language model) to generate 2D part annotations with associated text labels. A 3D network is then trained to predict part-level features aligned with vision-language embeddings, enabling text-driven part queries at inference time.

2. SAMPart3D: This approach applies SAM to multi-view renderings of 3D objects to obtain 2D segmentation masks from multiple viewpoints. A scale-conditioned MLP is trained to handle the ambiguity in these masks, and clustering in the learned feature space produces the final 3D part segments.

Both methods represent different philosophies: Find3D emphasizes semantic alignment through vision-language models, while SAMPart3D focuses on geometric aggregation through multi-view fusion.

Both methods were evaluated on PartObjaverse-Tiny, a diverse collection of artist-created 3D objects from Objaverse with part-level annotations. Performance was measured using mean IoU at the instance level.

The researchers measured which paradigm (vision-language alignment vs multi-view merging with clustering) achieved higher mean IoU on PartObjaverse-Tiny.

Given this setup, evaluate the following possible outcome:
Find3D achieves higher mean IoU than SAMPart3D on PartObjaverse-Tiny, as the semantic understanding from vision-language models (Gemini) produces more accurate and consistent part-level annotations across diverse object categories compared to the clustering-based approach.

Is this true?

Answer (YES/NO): NO